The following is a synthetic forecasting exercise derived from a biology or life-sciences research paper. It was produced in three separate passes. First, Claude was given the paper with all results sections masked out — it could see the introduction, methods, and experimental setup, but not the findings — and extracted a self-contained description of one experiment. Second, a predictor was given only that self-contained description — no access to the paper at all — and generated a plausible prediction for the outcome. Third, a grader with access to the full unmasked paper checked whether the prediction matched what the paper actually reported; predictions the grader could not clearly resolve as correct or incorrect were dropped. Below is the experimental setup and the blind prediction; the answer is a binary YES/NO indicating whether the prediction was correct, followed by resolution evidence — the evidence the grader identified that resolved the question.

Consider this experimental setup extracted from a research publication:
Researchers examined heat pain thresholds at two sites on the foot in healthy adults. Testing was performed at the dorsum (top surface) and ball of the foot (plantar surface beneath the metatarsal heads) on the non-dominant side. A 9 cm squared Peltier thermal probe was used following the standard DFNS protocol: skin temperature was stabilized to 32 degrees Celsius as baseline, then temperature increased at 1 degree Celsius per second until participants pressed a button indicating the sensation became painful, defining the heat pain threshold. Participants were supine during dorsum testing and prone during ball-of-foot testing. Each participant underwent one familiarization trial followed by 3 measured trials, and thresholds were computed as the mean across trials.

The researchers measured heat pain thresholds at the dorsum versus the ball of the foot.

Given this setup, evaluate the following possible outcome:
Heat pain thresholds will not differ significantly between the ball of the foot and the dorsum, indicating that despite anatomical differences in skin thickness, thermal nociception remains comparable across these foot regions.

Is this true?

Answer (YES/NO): NO